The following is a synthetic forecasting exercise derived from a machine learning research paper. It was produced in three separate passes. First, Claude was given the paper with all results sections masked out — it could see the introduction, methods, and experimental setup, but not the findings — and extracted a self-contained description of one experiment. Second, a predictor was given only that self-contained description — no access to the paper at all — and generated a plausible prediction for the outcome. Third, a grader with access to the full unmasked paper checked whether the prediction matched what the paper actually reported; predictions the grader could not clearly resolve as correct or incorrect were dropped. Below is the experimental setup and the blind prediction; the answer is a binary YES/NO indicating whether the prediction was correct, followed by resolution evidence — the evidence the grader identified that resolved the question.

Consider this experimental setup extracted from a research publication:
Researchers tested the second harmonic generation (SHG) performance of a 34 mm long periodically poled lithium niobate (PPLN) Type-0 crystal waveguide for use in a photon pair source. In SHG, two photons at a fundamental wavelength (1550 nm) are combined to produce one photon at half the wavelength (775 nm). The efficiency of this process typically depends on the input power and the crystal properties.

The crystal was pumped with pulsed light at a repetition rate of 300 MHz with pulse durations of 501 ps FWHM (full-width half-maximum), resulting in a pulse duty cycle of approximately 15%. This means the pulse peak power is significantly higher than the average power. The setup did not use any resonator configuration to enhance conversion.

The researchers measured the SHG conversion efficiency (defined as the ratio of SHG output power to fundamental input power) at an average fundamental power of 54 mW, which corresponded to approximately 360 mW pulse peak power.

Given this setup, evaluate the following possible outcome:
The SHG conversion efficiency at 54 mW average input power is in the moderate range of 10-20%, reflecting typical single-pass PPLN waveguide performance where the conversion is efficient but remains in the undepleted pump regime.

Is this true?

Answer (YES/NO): NO